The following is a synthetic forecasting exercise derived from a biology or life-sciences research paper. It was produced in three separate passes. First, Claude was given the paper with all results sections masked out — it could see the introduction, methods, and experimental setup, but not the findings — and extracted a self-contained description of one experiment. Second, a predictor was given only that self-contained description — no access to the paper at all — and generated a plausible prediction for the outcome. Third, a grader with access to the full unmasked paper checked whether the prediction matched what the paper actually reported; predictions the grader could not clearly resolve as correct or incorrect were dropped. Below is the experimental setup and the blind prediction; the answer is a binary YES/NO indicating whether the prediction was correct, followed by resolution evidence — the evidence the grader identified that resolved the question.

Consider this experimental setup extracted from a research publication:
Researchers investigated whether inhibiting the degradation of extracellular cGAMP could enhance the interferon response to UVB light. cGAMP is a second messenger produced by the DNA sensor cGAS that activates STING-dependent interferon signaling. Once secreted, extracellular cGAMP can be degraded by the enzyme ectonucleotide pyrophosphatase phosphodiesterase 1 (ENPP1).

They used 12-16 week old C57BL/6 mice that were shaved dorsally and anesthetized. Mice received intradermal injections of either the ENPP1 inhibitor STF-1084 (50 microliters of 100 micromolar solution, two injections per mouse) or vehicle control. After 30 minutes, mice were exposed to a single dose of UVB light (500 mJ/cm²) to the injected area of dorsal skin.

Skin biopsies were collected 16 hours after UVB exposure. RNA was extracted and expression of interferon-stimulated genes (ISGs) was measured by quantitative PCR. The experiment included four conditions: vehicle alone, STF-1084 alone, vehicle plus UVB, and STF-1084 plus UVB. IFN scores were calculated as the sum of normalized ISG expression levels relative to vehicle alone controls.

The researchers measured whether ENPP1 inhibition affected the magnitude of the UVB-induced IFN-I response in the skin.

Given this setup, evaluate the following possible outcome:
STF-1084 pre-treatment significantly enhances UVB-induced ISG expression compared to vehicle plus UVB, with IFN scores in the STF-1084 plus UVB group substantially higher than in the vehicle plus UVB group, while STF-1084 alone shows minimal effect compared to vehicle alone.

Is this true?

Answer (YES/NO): YES